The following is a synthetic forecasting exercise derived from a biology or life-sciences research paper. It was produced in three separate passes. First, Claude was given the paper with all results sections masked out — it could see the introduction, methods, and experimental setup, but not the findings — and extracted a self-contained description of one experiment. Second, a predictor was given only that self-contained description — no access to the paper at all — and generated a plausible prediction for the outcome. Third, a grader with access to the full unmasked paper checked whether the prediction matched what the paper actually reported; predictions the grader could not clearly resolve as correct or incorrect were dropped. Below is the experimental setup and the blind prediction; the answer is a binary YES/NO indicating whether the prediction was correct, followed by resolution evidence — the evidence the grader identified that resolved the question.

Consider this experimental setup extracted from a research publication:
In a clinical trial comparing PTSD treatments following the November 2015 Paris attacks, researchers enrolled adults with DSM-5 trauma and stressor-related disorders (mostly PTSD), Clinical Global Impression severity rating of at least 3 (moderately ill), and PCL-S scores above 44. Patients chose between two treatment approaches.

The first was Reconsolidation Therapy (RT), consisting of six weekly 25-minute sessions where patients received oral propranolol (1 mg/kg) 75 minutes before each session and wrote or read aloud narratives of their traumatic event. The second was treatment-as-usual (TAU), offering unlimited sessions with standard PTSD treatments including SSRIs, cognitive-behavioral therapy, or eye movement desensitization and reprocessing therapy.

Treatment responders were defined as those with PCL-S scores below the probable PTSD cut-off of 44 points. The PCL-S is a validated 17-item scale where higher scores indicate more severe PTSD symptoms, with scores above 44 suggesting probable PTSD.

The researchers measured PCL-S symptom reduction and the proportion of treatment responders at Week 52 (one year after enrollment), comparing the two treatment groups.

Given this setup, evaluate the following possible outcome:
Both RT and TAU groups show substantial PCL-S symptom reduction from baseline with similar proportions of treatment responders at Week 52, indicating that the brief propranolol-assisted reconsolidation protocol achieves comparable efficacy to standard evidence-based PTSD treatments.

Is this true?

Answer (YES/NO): NO